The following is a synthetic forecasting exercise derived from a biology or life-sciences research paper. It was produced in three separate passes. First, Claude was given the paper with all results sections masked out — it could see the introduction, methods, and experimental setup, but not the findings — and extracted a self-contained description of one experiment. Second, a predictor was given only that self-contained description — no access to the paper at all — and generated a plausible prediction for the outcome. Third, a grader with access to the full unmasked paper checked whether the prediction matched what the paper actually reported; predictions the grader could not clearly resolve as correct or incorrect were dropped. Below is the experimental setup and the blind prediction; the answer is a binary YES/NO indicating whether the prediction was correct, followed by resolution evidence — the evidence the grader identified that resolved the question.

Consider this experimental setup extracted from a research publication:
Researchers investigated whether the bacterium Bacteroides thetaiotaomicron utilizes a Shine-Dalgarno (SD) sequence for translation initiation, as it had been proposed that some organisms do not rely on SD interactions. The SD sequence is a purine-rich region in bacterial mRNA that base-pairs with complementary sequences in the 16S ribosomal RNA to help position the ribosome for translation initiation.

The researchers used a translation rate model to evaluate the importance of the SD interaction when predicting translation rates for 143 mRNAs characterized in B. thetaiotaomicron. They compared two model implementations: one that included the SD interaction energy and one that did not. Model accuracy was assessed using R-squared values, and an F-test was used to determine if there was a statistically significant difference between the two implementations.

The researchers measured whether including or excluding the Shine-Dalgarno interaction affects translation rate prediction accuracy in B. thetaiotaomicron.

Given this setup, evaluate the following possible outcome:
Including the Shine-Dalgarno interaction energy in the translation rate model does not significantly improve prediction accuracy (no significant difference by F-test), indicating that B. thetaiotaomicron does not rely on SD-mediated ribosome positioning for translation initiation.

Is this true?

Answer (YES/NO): NO